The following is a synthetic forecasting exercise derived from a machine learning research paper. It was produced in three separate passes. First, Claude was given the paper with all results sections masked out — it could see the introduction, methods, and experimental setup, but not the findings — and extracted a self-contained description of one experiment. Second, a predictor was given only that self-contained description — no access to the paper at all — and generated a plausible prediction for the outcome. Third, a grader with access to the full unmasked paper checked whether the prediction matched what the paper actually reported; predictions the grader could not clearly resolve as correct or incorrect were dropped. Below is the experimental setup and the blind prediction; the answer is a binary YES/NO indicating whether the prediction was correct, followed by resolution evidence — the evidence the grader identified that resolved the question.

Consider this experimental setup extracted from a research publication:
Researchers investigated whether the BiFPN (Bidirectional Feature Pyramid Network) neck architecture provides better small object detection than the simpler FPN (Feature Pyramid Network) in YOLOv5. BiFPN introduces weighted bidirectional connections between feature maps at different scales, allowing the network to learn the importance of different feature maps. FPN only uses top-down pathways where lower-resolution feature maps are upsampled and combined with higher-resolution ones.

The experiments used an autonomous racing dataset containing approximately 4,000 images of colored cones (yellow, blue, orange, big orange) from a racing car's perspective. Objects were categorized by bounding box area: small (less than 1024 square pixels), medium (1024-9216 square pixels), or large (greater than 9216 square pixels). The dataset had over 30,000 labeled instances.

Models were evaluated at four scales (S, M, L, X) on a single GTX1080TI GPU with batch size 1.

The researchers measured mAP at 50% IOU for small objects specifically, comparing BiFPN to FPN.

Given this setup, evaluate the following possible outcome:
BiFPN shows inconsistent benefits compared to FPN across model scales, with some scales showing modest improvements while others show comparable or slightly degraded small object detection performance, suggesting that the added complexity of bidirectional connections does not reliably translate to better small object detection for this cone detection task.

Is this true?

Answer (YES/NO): YES